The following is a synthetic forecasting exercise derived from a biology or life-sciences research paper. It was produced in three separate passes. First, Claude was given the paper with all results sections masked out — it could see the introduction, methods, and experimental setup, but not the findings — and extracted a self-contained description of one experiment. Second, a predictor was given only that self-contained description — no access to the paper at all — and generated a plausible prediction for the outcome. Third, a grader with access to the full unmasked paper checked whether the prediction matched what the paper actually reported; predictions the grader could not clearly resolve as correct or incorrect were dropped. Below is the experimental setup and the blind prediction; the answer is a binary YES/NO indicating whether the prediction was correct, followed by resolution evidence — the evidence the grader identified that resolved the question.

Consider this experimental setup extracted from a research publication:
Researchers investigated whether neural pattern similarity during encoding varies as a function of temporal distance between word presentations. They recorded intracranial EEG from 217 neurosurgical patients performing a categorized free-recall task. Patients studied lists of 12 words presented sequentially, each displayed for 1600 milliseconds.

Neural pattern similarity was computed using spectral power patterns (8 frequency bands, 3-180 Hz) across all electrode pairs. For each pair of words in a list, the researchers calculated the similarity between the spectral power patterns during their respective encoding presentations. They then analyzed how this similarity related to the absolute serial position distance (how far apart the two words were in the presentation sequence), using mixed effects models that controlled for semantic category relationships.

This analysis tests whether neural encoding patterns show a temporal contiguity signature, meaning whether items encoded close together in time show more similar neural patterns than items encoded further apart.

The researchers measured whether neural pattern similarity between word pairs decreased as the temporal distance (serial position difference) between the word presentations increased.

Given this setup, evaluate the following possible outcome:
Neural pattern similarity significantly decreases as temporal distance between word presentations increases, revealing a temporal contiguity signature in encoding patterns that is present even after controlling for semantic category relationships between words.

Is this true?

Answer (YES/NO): YES